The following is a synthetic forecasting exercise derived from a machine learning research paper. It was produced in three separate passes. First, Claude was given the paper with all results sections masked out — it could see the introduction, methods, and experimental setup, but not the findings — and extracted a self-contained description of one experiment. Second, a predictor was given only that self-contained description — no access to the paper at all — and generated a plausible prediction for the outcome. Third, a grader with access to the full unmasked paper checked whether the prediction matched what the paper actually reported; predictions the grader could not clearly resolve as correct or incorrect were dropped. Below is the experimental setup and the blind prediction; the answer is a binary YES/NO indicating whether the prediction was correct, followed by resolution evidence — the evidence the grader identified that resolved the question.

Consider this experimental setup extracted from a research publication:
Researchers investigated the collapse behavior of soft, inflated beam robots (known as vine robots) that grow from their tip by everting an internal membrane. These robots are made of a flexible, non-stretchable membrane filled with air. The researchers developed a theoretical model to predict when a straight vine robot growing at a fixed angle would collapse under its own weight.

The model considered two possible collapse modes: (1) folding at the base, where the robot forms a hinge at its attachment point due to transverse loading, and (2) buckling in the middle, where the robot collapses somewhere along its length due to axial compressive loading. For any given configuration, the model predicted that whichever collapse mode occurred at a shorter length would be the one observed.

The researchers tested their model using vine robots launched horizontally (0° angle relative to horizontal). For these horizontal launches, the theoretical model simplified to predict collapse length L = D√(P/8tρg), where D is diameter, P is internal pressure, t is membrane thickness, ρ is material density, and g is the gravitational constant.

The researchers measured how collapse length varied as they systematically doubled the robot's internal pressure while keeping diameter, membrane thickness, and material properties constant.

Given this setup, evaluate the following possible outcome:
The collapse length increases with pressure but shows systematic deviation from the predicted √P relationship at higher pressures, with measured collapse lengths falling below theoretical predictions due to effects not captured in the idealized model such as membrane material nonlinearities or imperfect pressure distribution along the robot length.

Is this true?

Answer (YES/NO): NO